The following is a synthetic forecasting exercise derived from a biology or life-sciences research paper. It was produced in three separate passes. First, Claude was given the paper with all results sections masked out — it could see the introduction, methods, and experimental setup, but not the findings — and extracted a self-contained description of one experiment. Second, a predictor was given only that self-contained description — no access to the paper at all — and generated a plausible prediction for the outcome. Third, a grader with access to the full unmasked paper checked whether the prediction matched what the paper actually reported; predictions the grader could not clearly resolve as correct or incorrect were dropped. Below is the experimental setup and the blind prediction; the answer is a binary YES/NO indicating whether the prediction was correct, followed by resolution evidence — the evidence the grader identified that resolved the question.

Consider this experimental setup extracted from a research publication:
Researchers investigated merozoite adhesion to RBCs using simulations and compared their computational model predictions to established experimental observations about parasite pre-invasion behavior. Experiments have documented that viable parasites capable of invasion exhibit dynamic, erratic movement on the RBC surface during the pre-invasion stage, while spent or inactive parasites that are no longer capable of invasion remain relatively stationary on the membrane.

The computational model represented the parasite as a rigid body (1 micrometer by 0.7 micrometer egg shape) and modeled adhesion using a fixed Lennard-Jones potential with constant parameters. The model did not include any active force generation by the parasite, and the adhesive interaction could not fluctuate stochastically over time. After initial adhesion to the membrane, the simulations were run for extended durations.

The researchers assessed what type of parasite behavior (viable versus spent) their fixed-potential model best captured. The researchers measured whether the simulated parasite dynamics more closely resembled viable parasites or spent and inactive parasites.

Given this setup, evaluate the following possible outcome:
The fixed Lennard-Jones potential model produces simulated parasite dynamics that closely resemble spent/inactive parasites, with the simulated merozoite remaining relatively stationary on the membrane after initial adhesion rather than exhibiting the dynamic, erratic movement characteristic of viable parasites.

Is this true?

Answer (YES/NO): YES